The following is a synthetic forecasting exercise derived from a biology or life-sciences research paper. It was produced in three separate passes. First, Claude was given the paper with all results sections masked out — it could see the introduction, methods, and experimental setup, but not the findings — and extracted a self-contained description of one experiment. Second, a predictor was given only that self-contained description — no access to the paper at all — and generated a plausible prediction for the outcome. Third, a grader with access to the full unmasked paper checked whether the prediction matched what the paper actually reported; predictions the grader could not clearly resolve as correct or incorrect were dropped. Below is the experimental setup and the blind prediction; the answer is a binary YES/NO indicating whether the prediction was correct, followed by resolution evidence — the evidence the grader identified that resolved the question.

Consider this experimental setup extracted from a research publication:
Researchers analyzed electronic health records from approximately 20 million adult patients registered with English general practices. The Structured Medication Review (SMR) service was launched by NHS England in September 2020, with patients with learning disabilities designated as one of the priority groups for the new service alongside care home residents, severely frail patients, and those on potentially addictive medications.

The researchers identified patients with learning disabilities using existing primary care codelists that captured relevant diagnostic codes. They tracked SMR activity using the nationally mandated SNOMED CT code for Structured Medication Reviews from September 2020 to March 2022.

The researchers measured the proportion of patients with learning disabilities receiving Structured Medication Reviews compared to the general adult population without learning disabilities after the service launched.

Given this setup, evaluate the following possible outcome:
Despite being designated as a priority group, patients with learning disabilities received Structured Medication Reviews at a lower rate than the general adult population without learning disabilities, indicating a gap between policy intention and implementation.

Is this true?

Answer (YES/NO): NO